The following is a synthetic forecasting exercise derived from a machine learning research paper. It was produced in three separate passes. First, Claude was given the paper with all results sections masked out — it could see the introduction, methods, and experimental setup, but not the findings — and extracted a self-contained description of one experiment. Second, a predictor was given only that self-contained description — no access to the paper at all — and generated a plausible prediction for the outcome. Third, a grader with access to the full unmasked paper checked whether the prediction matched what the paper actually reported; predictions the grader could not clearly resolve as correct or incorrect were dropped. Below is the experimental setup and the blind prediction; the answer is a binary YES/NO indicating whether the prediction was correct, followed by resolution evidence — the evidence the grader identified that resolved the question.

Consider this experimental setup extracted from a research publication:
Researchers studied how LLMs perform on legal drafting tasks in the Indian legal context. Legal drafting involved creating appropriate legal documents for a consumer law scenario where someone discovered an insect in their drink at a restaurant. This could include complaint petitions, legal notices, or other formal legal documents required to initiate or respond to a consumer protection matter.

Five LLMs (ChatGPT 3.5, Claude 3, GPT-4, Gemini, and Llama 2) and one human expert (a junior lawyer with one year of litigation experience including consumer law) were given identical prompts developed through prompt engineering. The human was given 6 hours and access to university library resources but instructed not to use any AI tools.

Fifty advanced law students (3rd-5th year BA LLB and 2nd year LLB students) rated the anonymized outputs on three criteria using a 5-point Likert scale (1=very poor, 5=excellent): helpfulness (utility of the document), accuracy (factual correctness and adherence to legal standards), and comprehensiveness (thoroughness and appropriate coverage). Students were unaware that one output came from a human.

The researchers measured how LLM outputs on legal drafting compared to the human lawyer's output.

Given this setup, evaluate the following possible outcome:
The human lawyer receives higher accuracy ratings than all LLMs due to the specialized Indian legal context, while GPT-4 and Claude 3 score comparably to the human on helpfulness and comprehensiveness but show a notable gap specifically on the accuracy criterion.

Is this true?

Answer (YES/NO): NO